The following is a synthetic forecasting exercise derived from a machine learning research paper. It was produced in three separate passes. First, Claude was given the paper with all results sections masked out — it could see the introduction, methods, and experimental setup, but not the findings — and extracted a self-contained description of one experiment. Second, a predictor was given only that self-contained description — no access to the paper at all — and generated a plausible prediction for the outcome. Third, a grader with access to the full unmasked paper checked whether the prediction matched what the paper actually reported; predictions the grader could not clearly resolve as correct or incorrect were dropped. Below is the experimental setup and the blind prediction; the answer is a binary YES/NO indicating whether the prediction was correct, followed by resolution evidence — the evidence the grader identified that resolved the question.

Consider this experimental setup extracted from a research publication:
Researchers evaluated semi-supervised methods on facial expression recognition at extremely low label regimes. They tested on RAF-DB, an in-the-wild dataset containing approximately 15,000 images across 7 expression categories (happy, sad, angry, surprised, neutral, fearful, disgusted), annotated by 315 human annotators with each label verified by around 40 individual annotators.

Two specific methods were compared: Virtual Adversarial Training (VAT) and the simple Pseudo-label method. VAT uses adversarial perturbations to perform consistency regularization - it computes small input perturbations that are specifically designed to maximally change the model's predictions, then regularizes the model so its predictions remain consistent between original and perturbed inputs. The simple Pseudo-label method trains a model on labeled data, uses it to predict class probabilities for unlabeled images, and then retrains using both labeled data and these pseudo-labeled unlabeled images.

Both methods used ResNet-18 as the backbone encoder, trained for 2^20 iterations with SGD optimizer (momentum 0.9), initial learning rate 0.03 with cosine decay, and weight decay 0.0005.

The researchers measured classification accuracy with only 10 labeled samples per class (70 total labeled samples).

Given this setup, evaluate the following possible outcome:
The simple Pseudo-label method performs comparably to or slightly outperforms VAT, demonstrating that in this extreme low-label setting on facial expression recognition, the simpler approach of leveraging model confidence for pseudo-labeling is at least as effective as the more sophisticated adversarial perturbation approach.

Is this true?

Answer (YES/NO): NO